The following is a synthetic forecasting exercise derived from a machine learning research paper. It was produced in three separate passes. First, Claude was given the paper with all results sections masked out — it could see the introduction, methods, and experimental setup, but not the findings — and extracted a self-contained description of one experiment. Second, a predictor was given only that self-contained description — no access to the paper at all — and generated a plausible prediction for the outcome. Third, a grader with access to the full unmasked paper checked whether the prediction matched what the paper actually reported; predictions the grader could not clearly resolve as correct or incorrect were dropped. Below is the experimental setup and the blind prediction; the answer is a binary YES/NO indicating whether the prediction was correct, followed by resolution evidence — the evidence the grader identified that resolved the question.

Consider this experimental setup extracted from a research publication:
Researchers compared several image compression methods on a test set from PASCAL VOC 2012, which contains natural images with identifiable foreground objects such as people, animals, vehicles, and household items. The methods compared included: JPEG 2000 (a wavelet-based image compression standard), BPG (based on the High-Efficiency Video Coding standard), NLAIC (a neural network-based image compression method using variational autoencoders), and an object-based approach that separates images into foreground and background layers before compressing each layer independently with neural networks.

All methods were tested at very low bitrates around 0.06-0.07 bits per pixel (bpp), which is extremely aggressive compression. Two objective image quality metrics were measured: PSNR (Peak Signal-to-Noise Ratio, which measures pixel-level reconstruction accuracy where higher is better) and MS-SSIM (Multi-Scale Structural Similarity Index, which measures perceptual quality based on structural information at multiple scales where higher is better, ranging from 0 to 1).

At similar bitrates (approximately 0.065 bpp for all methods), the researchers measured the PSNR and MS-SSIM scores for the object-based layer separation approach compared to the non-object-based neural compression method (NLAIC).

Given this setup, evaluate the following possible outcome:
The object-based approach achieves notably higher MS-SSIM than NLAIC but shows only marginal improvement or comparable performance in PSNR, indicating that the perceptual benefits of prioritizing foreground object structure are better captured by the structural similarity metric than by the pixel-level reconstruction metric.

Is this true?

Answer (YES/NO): NO